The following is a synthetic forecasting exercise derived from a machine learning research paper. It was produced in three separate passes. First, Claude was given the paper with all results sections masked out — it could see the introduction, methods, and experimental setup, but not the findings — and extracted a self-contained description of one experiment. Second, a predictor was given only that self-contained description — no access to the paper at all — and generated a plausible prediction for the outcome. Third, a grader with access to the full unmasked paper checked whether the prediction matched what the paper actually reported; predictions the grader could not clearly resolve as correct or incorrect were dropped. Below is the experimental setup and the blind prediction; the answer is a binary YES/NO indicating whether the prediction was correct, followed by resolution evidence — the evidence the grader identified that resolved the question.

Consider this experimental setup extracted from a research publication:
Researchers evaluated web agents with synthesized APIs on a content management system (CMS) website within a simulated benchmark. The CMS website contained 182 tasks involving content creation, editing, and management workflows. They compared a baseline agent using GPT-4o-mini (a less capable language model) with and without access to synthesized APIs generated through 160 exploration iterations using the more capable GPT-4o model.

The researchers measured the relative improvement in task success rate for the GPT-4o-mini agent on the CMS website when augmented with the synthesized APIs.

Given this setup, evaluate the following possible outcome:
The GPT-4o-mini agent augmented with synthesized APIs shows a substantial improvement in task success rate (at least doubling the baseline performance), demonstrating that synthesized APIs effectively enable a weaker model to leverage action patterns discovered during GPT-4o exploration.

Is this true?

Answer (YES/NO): YES